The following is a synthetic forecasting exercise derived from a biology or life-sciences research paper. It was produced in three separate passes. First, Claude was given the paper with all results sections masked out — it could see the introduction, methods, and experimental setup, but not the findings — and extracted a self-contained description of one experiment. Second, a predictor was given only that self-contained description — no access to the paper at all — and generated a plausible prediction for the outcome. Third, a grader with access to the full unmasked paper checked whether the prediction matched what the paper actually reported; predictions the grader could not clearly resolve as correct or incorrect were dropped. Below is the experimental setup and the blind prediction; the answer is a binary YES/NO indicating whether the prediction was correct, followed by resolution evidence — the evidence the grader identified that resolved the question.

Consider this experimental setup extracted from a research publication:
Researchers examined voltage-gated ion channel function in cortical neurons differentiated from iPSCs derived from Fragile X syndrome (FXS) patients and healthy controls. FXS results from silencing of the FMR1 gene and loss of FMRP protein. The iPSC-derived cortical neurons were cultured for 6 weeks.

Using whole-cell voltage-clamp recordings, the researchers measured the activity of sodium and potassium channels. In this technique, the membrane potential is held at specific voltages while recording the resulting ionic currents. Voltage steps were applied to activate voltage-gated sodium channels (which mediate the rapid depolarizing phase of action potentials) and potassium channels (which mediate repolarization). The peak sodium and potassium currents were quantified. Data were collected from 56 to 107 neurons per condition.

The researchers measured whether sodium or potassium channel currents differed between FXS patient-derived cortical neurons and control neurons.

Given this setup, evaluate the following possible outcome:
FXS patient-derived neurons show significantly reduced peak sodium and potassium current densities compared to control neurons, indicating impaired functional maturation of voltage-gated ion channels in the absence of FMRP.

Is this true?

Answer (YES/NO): NO